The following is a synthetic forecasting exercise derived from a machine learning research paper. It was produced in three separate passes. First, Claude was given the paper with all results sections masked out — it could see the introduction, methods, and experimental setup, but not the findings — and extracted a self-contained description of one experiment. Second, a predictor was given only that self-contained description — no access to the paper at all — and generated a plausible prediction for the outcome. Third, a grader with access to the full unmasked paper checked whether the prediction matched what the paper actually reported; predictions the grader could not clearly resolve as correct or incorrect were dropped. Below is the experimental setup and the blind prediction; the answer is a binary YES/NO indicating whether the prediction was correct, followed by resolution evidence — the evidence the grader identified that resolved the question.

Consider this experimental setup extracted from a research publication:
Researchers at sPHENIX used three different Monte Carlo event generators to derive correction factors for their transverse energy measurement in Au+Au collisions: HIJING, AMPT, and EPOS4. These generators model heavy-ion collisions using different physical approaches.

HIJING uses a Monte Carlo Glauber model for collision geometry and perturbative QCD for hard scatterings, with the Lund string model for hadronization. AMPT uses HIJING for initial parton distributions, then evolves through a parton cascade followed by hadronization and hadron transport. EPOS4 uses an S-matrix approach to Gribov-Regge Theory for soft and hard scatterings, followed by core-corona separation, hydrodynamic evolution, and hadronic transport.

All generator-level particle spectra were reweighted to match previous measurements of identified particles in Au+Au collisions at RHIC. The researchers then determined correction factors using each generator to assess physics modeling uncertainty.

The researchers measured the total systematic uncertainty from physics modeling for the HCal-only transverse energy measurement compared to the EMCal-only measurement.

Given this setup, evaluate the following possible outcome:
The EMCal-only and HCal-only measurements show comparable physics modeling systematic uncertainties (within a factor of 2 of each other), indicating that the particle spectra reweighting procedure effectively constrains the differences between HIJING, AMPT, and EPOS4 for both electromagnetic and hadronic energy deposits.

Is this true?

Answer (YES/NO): NO